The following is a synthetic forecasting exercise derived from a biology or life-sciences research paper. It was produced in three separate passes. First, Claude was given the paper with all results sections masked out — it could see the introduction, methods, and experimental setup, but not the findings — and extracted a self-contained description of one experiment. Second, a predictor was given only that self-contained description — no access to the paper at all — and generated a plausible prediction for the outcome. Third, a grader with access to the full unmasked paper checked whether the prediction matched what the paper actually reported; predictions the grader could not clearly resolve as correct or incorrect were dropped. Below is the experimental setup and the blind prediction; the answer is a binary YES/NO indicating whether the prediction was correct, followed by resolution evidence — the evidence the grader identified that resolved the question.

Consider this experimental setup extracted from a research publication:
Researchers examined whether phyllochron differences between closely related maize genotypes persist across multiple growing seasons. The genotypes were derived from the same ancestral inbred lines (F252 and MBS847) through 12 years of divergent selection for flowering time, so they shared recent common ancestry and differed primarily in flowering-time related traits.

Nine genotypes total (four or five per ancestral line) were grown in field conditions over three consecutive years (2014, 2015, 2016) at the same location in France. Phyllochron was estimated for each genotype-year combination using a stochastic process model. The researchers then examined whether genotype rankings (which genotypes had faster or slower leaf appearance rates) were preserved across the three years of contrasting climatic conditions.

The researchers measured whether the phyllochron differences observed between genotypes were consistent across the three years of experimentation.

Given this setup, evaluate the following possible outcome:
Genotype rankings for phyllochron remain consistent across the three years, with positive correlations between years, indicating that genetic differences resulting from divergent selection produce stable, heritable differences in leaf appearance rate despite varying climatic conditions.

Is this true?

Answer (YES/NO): YES